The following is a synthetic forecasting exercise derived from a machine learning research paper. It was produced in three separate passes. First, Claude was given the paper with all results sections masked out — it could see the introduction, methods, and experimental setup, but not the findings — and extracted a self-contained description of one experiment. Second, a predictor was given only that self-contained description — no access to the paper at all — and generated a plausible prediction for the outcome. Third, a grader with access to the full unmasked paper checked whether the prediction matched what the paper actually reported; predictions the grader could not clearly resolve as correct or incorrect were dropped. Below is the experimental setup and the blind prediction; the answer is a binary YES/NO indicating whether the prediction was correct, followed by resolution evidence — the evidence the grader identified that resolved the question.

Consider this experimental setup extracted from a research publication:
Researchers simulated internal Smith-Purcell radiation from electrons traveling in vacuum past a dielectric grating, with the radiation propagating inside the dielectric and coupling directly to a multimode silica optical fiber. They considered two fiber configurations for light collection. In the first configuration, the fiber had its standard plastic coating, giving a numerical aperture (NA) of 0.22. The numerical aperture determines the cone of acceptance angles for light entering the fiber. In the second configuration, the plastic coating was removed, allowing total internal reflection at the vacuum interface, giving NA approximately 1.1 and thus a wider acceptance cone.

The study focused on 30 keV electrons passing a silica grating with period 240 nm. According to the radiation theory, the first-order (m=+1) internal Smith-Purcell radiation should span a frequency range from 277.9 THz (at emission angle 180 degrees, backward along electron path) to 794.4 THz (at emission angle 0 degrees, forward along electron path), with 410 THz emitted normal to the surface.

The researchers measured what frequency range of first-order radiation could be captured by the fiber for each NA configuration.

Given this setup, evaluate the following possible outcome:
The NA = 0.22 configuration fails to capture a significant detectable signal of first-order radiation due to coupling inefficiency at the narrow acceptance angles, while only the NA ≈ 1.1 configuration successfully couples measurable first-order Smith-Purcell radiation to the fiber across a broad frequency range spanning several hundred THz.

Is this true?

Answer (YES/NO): NO